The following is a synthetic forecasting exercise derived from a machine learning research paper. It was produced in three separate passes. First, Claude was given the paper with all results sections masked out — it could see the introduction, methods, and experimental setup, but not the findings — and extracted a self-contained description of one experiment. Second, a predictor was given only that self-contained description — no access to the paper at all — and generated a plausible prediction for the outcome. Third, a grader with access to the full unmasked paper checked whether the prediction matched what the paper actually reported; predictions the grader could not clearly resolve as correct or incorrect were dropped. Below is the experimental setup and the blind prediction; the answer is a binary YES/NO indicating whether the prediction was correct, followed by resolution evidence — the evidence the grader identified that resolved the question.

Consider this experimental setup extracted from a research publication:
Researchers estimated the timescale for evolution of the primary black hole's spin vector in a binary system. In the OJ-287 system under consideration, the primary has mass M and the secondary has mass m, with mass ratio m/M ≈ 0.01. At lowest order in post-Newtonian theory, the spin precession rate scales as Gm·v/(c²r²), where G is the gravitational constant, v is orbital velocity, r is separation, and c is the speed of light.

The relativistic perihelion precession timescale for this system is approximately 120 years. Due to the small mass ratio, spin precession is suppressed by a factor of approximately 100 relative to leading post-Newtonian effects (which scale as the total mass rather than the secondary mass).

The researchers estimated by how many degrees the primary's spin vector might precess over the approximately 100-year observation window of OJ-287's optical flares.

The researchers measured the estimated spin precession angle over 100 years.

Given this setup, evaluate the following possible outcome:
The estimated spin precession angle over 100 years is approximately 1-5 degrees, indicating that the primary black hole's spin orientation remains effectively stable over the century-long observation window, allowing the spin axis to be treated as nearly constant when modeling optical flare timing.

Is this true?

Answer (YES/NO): YES